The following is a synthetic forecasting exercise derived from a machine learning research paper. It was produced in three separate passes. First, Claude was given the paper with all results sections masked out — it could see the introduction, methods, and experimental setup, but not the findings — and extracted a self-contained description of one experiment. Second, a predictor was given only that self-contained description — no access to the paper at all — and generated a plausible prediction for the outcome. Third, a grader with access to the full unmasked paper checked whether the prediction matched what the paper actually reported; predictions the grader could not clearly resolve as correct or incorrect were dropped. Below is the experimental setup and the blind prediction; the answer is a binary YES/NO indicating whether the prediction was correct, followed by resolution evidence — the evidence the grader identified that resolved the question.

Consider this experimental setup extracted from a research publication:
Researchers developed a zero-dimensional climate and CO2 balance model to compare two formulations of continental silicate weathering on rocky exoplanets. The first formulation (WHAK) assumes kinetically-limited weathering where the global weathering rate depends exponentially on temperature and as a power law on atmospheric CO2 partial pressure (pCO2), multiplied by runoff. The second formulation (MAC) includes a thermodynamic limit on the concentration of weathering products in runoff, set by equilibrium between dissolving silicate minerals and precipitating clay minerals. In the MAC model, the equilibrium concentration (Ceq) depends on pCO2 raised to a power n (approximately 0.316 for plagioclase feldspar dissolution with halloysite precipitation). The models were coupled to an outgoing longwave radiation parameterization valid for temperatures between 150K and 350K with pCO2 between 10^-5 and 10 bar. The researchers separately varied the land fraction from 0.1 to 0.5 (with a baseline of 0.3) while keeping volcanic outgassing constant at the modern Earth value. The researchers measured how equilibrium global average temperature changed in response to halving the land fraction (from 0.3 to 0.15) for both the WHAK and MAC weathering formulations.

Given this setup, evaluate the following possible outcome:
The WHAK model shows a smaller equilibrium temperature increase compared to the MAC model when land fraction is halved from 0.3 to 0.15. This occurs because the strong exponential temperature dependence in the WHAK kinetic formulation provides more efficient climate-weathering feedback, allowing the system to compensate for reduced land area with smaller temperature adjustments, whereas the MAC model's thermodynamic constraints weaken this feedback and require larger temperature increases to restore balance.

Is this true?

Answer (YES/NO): YES